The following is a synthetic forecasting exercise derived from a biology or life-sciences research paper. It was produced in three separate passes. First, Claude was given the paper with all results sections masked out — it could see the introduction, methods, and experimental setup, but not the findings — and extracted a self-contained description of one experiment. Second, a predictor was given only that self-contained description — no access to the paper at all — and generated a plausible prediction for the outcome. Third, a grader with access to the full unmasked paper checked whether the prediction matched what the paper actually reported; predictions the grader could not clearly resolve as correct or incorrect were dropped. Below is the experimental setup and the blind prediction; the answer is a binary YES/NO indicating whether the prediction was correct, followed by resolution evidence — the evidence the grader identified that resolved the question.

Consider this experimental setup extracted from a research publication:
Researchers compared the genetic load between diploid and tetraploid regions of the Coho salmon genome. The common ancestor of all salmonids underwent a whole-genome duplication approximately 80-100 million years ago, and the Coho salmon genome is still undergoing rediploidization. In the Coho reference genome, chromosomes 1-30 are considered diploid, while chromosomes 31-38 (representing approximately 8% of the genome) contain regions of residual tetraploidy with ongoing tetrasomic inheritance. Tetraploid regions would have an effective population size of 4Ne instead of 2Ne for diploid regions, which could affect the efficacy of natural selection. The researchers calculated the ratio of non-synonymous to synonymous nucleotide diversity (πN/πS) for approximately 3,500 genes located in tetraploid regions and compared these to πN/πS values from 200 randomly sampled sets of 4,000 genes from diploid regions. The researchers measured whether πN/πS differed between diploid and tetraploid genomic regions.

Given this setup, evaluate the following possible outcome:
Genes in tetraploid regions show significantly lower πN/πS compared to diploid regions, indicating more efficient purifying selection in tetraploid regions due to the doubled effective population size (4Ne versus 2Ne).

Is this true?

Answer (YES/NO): NO